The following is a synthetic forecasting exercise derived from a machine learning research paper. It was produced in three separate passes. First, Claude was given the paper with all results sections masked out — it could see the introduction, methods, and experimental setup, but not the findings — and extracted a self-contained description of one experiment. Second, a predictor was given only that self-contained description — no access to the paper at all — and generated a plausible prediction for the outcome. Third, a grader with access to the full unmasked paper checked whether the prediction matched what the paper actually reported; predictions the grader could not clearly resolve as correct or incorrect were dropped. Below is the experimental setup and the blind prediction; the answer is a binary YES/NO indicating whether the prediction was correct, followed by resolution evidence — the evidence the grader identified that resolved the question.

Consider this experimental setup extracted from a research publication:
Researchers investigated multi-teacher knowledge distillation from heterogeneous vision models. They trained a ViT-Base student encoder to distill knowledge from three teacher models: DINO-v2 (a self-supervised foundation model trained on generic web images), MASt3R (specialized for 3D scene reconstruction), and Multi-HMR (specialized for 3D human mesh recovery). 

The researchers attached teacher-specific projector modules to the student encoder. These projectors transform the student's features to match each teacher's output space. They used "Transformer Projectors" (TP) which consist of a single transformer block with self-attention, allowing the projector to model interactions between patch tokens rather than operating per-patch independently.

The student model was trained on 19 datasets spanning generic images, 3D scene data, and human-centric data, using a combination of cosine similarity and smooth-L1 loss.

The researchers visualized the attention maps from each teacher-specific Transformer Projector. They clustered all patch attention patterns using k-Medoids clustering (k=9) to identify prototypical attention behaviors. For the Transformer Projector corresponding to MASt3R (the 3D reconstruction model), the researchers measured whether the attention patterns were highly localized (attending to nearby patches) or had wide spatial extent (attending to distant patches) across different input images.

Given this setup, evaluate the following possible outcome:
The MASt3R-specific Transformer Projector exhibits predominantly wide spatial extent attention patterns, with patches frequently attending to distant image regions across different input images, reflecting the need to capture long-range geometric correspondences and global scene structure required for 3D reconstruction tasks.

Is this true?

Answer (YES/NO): NO